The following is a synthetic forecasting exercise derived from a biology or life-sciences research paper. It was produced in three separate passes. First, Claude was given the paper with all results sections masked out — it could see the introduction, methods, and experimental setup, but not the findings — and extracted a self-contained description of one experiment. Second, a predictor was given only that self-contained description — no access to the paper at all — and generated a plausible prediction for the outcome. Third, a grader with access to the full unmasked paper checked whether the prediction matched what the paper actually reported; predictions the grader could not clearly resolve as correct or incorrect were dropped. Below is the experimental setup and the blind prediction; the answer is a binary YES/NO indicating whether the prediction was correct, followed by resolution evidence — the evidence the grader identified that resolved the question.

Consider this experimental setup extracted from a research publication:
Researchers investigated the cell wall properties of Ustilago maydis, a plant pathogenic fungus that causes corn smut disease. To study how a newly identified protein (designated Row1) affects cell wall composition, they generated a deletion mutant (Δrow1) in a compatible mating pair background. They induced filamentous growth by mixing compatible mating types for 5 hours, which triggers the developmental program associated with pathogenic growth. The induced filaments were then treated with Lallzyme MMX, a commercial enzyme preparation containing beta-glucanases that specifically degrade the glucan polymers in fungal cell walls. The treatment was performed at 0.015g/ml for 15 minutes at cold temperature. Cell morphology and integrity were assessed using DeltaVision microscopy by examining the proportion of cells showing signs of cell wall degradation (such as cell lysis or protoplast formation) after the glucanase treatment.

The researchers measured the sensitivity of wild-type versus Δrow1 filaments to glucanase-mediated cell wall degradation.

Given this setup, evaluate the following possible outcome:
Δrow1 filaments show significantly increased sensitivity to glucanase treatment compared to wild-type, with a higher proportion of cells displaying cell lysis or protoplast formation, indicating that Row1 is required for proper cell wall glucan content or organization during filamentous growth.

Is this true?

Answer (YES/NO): NO